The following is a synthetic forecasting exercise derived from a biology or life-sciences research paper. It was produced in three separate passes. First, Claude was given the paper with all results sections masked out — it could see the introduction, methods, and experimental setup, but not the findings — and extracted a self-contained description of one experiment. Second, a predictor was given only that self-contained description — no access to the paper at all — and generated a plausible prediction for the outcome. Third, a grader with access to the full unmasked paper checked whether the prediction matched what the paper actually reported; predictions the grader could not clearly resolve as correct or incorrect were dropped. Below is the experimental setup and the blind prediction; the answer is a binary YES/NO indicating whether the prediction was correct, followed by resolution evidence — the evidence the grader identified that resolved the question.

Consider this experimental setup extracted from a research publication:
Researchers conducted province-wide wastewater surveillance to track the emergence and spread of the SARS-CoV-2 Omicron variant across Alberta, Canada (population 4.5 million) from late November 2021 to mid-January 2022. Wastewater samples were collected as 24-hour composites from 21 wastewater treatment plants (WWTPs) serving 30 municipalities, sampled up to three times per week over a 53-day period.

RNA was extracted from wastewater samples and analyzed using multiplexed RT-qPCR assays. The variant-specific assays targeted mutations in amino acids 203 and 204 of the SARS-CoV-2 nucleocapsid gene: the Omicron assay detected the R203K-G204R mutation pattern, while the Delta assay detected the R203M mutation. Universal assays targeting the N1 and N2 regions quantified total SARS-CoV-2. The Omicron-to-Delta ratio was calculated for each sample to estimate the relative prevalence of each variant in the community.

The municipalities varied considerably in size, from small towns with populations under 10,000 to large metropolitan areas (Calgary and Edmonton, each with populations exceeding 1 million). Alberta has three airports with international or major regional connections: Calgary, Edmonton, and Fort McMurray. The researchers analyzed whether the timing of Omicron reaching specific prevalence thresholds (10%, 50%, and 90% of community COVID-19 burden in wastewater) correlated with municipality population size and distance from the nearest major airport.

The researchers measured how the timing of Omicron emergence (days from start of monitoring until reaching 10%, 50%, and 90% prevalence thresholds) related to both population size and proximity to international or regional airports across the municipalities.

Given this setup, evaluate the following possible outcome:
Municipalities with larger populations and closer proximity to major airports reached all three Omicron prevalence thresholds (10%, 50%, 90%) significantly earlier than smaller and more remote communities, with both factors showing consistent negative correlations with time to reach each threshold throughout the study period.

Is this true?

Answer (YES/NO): NO